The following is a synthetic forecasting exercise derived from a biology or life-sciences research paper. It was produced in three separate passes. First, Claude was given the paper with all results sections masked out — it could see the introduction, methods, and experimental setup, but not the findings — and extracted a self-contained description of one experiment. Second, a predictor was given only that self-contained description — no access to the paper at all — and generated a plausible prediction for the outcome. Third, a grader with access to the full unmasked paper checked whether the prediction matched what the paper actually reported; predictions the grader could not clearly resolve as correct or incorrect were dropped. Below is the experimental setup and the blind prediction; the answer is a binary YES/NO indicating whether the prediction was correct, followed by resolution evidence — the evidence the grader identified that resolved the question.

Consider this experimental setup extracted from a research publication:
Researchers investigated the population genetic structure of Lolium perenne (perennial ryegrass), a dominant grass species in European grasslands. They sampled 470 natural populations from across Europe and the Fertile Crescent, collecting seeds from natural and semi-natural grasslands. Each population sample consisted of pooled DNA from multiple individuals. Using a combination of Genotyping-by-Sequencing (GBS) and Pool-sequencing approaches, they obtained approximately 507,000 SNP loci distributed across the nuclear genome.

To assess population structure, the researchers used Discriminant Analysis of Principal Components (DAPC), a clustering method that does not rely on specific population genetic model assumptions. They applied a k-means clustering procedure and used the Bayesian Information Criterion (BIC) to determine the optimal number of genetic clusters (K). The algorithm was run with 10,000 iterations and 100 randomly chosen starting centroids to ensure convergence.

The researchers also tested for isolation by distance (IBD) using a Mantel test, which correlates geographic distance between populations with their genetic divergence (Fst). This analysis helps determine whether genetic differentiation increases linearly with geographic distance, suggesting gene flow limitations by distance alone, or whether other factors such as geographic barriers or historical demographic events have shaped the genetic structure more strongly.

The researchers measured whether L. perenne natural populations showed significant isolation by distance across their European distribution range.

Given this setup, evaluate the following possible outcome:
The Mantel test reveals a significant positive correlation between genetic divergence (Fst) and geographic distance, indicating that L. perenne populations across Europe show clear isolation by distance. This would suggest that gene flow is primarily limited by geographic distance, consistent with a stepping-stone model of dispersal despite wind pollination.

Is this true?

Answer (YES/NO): YES